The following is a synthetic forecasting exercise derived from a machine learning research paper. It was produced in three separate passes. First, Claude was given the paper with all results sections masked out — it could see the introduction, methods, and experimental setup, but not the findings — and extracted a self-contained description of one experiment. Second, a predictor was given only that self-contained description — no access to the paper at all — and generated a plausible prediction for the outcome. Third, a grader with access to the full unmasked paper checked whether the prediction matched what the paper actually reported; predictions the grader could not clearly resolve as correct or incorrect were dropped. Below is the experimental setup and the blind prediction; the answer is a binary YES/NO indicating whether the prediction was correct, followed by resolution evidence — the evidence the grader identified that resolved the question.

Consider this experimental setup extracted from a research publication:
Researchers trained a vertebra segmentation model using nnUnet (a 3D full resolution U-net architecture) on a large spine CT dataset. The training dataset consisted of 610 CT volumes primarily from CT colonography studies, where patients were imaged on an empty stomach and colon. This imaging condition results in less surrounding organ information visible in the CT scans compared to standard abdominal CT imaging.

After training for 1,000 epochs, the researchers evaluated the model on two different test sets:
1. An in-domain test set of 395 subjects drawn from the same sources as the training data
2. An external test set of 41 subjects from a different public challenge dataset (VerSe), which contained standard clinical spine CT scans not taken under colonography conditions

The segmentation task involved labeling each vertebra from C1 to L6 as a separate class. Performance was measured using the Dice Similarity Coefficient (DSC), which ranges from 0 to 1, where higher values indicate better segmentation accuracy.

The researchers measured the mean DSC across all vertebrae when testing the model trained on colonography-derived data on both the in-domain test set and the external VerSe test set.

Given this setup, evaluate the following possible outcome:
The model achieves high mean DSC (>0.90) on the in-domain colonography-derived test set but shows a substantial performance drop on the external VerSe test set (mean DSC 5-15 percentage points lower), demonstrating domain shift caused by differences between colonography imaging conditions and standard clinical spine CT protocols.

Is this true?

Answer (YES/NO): NO